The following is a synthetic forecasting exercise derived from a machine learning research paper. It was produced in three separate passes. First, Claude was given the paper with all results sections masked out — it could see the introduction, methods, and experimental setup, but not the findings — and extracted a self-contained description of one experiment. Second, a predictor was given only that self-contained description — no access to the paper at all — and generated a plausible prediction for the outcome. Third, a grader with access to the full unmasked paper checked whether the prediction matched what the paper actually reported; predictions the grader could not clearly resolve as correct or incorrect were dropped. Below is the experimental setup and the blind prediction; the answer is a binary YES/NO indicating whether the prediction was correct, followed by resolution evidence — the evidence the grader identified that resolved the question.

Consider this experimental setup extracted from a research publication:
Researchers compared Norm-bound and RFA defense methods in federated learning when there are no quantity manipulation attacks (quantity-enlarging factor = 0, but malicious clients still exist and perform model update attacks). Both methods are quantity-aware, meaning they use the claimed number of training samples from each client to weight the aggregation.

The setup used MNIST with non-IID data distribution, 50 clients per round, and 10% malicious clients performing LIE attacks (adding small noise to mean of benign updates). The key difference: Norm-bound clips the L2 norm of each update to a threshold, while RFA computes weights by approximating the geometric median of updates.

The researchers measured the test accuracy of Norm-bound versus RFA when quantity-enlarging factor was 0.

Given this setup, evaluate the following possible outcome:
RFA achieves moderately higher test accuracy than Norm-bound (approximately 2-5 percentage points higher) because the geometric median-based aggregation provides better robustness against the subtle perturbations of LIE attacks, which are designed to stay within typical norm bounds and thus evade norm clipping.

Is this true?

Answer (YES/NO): NO